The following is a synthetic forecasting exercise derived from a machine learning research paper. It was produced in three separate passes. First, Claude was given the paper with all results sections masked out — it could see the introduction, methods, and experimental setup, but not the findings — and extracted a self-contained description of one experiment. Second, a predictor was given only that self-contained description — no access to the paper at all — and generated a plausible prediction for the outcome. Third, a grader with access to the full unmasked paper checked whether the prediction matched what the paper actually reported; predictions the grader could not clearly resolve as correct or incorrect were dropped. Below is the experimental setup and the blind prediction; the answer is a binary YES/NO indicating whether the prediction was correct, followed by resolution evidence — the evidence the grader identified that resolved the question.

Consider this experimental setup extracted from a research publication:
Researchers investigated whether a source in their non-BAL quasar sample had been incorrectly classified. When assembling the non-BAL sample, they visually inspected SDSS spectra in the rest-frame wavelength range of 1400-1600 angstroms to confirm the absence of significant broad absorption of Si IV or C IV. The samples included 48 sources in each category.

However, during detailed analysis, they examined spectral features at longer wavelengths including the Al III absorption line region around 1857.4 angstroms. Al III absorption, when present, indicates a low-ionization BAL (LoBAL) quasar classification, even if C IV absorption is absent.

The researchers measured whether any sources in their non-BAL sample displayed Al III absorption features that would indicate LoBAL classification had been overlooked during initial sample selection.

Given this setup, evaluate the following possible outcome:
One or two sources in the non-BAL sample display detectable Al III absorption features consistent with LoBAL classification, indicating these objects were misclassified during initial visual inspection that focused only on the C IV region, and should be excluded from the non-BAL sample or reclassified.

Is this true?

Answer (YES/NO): YES